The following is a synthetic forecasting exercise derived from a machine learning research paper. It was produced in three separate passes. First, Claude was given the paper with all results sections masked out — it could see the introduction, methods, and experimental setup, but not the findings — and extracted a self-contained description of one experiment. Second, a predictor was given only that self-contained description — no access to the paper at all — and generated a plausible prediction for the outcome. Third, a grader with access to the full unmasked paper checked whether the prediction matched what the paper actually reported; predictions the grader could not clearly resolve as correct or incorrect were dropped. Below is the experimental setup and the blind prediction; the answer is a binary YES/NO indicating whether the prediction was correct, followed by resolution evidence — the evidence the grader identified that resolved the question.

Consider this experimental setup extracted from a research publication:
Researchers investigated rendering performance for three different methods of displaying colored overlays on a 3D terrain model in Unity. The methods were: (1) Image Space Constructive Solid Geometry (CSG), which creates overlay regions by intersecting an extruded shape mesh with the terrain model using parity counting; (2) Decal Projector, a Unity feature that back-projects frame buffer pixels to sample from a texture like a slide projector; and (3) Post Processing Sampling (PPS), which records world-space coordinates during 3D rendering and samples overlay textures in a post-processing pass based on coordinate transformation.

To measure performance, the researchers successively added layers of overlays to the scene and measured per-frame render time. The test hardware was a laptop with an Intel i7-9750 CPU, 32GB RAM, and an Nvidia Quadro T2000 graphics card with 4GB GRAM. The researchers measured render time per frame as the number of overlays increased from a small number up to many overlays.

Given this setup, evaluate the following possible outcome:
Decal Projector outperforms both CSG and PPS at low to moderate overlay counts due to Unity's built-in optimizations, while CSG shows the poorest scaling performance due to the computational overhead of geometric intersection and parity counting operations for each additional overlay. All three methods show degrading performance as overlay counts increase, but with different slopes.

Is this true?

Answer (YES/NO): NO